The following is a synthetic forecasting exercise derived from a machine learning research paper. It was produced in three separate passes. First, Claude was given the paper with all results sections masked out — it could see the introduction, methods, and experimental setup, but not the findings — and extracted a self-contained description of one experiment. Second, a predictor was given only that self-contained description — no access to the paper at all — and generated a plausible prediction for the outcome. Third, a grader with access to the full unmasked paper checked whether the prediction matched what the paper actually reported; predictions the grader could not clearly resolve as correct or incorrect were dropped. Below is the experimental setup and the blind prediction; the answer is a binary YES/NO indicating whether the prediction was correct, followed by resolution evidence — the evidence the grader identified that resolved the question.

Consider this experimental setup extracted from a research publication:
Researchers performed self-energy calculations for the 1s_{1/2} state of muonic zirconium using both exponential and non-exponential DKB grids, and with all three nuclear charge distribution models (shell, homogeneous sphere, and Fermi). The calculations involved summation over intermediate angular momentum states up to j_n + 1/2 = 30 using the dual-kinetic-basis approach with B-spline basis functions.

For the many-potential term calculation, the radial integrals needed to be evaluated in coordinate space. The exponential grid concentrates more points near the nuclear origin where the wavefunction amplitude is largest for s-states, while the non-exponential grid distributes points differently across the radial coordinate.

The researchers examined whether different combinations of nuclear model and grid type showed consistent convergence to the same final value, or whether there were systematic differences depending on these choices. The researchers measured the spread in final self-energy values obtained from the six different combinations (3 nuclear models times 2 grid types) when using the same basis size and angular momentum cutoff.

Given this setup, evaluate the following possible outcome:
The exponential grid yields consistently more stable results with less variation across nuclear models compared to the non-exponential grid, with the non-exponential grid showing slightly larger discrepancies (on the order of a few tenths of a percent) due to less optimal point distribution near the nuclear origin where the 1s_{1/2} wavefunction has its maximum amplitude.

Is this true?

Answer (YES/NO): NO